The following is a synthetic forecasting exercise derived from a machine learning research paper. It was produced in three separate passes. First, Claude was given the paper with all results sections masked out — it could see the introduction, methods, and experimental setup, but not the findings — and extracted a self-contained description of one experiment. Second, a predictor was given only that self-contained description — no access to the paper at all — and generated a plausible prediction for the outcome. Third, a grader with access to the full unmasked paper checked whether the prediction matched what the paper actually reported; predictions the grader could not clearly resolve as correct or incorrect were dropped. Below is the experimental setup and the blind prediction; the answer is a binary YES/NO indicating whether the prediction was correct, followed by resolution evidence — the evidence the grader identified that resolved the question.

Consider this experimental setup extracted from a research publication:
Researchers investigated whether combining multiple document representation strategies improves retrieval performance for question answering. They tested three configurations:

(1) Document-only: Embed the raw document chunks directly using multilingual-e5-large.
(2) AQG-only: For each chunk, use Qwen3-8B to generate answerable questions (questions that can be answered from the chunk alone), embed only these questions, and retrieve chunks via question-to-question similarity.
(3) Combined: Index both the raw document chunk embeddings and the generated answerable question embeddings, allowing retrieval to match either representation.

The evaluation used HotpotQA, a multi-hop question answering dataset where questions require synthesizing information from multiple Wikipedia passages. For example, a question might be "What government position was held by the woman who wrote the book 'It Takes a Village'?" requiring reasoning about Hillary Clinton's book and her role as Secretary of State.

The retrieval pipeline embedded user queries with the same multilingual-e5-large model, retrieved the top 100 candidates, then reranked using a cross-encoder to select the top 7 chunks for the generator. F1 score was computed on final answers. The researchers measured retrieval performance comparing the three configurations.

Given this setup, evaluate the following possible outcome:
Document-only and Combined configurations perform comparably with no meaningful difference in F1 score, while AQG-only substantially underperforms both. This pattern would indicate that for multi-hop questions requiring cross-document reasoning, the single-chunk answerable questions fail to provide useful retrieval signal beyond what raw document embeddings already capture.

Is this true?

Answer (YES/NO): NO